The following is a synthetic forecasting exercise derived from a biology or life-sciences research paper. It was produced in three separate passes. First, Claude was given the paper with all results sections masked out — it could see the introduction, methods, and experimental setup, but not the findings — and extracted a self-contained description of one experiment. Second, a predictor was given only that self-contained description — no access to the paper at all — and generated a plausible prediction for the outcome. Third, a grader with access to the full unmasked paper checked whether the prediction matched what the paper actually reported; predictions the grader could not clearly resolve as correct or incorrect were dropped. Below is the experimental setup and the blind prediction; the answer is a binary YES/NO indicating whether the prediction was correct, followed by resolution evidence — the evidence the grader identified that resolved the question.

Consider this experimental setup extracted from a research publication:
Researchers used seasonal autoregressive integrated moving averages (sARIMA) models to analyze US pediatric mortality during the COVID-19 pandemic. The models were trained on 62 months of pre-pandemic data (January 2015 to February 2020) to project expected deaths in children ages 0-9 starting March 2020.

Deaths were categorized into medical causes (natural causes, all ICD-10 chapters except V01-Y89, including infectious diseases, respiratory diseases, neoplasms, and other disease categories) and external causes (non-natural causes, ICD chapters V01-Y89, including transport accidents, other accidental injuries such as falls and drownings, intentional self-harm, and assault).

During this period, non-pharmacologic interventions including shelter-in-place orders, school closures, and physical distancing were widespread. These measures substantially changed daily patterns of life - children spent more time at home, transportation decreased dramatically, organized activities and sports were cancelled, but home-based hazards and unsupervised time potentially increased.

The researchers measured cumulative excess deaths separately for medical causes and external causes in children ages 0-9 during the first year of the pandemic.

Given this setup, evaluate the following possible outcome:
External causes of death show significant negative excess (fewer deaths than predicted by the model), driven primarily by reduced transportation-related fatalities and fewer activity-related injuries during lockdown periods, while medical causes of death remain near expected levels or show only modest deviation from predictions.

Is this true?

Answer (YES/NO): NO